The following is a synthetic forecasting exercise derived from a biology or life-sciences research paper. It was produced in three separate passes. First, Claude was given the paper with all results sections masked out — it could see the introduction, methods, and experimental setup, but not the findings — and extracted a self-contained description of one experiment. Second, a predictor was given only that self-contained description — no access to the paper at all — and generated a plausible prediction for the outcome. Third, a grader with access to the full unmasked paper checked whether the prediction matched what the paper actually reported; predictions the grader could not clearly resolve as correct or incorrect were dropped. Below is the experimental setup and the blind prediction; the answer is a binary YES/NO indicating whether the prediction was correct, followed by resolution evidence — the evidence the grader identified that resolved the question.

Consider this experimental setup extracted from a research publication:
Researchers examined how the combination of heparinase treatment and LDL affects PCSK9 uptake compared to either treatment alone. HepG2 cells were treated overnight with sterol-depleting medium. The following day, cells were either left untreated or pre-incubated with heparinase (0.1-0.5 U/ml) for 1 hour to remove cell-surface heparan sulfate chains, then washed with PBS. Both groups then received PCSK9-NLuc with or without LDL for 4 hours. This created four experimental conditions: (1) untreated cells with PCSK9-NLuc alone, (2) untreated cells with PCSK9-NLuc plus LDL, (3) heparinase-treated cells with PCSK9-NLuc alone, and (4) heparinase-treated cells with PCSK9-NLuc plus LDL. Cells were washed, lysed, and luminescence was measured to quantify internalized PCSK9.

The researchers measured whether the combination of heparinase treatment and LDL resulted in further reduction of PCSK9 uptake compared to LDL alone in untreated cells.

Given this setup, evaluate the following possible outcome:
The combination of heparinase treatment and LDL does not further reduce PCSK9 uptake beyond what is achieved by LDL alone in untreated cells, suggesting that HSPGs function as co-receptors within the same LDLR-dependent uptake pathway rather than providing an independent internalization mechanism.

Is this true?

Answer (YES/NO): NO